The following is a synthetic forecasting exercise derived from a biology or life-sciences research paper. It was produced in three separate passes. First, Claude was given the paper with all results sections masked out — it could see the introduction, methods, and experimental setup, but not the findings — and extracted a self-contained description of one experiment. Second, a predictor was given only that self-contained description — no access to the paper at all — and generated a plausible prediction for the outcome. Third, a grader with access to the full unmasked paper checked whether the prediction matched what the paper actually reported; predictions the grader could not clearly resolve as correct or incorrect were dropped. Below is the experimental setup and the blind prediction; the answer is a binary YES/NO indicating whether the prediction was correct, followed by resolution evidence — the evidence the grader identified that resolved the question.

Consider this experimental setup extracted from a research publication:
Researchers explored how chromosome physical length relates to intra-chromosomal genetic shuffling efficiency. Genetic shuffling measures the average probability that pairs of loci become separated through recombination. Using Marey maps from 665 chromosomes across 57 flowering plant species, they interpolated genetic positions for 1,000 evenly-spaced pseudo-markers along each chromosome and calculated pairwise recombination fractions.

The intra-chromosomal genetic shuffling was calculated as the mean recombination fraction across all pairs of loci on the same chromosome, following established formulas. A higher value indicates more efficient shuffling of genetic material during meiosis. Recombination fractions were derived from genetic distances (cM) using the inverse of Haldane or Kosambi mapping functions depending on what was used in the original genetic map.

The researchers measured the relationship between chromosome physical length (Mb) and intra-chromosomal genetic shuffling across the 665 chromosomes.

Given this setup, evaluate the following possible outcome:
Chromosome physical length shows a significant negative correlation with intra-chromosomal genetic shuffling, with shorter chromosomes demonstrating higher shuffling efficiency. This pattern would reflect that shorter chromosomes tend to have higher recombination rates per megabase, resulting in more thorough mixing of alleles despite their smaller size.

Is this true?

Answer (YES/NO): NO